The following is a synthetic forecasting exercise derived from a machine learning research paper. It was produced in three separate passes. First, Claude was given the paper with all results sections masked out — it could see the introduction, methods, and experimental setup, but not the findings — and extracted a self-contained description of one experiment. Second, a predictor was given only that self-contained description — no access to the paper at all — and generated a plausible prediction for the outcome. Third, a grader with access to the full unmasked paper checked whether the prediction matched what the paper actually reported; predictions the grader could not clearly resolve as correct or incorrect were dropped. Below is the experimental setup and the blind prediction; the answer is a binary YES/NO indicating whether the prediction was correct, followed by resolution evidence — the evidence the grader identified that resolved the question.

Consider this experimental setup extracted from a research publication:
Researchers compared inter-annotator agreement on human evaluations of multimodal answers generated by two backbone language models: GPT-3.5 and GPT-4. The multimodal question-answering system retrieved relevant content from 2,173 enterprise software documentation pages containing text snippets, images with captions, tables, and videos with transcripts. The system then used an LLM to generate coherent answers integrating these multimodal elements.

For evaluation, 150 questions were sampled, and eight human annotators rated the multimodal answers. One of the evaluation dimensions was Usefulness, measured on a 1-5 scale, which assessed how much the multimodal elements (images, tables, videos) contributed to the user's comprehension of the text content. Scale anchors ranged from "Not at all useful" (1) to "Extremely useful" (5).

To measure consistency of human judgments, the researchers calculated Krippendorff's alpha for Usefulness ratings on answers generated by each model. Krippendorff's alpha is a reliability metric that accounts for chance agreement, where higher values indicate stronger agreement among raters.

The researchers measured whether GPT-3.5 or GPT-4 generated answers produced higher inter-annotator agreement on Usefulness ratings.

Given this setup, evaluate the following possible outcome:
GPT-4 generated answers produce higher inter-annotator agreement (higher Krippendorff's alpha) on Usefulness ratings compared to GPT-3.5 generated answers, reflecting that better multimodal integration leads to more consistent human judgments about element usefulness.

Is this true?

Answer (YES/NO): YES